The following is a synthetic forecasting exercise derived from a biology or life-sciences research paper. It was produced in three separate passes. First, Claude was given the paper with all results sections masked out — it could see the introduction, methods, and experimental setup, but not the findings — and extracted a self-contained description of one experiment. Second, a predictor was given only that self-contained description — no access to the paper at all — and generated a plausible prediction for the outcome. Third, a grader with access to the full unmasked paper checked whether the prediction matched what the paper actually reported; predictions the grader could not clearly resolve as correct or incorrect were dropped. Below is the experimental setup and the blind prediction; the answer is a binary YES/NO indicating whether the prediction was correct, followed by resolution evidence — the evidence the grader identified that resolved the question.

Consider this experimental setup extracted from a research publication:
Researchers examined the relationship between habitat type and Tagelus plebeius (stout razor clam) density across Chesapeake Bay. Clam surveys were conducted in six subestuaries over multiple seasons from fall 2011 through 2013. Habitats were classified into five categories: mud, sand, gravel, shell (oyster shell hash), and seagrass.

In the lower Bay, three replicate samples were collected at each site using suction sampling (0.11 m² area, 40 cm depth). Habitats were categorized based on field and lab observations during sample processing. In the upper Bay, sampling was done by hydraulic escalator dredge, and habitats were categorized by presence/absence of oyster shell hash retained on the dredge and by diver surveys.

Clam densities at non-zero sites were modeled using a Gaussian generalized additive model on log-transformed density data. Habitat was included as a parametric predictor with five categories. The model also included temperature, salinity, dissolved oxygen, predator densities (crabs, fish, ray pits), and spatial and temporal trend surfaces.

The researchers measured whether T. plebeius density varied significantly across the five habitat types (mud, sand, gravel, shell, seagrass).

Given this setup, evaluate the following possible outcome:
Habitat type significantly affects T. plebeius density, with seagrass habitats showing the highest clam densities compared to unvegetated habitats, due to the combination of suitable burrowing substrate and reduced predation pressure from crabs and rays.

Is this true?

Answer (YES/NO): NO